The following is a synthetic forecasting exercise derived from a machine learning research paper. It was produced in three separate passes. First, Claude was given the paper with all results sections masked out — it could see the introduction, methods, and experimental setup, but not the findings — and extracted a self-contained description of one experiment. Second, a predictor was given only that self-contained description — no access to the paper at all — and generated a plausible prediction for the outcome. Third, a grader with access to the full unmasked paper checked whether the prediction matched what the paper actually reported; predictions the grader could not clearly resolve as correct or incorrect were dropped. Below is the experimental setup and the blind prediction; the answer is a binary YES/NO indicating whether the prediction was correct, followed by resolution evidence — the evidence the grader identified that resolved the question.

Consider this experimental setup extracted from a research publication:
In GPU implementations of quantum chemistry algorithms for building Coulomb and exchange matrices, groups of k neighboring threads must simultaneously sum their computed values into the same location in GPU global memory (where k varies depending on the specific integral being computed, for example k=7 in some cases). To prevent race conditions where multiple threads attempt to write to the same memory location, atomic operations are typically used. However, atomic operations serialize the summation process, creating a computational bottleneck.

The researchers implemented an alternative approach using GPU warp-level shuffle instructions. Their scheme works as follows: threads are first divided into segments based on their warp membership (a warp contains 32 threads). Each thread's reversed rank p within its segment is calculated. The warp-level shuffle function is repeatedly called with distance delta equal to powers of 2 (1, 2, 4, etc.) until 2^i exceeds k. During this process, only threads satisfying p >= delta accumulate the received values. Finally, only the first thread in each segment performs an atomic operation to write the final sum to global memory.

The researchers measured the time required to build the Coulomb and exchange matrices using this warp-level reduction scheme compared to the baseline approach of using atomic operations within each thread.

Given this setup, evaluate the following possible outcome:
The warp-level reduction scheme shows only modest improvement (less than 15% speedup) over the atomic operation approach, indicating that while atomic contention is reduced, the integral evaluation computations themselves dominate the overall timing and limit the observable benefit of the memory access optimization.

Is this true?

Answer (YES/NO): NO